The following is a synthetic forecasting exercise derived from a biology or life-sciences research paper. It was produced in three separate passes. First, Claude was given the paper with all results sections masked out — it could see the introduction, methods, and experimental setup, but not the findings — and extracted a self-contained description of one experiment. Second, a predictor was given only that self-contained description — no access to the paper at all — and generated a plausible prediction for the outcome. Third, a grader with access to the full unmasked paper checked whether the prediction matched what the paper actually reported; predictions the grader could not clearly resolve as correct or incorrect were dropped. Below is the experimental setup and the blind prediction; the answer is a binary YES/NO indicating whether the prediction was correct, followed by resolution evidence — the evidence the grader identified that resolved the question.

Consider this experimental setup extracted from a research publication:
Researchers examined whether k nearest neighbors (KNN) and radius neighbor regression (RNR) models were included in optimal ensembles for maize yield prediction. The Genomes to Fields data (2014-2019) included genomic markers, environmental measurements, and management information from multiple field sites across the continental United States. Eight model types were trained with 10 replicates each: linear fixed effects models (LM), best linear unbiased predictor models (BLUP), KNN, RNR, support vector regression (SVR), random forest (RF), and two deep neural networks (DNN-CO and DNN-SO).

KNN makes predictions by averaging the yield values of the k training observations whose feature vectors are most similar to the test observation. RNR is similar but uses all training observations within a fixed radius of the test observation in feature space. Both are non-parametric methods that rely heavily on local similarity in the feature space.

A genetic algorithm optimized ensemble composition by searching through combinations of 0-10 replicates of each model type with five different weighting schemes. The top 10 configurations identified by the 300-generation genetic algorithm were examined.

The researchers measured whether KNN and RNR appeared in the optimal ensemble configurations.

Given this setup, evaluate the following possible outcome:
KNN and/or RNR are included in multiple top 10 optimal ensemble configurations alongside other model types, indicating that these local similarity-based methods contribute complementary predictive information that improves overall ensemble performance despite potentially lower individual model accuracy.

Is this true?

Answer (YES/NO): NO